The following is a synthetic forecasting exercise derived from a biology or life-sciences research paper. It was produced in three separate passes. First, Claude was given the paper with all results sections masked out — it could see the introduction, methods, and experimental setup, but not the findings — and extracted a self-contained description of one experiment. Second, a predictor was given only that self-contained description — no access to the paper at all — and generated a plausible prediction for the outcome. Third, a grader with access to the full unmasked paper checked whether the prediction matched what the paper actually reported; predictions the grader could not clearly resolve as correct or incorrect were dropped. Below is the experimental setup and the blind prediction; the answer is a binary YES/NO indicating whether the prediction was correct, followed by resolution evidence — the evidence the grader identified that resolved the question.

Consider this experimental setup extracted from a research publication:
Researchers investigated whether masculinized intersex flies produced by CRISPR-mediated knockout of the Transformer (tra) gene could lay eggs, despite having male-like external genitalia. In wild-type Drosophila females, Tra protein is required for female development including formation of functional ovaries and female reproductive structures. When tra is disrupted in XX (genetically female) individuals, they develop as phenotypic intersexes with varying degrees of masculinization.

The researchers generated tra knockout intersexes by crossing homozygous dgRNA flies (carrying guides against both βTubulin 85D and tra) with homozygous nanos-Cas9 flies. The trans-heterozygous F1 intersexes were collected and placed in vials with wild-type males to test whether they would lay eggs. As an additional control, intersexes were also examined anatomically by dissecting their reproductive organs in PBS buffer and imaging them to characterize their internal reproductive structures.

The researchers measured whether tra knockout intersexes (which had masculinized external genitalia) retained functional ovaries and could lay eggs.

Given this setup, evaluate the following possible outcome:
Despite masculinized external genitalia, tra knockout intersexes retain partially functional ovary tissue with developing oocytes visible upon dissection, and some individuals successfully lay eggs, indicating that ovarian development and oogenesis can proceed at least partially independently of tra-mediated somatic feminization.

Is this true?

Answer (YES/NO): NO